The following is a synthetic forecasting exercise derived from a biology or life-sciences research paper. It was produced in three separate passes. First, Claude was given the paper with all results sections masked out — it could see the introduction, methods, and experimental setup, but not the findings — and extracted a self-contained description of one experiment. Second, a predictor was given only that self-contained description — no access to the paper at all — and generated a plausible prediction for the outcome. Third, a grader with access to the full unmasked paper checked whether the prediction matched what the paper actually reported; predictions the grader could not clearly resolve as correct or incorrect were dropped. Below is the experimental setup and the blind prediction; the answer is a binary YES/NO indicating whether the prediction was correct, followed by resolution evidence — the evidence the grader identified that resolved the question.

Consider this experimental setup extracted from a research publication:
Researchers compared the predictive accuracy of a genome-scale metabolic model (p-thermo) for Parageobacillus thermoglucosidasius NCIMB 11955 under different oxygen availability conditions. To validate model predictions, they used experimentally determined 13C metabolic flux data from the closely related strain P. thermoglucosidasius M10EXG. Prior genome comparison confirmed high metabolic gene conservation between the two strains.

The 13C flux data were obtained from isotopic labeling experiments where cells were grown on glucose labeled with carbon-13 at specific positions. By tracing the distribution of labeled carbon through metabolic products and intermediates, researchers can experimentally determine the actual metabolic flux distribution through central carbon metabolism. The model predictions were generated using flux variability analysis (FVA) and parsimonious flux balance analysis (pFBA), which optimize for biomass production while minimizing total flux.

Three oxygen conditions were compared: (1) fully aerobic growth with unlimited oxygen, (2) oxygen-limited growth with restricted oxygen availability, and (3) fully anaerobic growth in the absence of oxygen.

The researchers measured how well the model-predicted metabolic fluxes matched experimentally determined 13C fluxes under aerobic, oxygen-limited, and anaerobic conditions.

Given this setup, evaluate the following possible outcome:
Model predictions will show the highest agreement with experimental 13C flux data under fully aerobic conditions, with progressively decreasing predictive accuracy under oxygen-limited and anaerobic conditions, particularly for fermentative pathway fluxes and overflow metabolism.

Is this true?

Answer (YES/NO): NO